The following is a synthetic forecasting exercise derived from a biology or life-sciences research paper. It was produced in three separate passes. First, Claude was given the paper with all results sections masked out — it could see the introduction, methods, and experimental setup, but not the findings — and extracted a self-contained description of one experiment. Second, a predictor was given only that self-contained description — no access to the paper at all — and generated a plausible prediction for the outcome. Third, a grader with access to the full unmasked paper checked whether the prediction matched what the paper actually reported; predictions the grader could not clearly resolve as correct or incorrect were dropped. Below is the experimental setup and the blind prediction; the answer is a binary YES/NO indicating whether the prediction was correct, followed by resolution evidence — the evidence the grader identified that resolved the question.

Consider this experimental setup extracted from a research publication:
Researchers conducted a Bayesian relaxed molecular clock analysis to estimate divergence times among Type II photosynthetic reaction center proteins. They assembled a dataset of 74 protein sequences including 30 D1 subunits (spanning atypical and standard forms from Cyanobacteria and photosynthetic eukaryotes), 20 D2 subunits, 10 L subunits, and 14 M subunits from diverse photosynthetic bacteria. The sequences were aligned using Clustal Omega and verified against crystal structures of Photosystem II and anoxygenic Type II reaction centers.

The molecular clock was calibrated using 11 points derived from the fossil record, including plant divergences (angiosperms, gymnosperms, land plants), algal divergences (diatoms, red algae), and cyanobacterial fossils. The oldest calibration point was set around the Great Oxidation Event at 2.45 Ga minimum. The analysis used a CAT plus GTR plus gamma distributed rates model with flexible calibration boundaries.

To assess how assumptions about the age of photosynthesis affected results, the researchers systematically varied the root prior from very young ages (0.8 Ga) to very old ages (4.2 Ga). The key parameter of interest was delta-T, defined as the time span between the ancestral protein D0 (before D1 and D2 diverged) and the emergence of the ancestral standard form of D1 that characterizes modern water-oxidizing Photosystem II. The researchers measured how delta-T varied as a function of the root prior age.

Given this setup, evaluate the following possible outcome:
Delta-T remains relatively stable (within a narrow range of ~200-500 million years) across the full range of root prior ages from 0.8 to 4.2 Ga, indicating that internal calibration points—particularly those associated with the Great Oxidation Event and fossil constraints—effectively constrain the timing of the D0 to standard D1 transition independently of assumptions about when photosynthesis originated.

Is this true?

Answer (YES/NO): NO